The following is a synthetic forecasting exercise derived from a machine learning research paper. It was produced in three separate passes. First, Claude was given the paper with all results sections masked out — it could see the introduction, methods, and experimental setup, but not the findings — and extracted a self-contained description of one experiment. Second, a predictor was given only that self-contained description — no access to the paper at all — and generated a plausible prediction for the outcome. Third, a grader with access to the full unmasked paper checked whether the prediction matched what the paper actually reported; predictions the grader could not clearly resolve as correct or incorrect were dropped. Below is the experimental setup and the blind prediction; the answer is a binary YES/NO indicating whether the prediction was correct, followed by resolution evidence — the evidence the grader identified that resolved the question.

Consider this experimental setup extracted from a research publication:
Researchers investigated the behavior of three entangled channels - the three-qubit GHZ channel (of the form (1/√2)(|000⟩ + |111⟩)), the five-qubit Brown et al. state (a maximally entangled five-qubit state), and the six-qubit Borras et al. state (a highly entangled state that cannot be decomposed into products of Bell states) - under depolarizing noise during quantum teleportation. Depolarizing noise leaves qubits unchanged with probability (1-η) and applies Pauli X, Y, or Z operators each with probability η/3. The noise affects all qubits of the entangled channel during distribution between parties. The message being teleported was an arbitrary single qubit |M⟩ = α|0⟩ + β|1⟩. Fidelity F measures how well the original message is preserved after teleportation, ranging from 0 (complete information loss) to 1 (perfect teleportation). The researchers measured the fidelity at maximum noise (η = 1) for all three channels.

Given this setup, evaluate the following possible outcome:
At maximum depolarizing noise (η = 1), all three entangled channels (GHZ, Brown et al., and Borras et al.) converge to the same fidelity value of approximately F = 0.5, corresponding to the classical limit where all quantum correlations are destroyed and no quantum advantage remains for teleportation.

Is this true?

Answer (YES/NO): NO